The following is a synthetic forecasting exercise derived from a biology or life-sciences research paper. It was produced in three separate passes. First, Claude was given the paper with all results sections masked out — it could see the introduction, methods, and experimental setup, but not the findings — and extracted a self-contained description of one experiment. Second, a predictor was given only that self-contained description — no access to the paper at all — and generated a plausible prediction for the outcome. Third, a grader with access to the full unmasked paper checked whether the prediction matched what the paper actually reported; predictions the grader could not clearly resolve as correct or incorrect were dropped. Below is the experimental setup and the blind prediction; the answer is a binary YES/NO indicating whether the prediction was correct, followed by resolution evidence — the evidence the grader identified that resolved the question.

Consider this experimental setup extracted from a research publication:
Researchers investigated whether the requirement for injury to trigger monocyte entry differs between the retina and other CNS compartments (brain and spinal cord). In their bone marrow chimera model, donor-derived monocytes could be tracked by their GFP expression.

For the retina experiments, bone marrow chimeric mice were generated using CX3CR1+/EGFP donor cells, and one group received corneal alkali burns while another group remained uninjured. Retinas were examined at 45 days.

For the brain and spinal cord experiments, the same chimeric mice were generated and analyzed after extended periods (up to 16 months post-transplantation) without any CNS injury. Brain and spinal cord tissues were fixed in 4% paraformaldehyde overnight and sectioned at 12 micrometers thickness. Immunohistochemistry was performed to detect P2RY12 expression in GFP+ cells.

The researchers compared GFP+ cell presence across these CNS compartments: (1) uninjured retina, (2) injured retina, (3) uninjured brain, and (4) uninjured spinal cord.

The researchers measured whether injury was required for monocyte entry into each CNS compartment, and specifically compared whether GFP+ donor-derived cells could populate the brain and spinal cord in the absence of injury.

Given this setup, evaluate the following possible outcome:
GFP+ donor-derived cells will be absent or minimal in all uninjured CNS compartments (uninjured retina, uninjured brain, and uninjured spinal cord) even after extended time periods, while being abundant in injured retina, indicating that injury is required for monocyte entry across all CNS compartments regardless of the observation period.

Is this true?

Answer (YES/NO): NO